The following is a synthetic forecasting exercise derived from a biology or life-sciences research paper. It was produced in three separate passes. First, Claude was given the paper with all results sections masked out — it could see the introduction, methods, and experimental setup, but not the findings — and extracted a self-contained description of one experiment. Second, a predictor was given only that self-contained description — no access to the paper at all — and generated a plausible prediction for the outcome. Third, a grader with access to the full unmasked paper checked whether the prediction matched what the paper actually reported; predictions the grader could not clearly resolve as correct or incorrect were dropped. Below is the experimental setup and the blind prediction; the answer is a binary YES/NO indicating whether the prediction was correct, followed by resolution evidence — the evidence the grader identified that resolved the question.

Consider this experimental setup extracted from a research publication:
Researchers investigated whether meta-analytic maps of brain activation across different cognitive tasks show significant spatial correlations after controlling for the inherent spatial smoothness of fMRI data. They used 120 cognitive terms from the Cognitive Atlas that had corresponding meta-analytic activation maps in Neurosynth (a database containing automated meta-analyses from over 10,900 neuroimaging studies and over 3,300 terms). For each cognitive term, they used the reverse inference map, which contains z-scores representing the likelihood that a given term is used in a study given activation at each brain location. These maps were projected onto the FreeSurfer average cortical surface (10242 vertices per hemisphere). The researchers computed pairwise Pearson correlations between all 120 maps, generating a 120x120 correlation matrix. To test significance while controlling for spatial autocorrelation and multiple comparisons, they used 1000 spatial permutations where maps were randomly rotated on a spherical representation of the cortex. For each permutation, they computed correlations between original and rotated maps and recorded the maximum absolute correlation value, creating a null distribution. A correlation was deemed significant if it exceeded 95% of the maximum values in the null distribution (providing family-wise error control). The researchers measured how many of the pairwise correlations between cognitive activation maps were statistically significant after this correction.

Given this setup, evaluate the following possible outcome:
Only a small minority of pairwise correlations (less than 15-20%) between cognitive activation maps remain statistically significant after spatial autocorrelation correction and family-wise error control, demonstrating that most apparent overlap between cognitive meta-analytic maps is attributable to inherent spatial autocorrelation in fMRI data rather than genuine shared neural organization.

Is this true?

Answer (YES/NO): NO